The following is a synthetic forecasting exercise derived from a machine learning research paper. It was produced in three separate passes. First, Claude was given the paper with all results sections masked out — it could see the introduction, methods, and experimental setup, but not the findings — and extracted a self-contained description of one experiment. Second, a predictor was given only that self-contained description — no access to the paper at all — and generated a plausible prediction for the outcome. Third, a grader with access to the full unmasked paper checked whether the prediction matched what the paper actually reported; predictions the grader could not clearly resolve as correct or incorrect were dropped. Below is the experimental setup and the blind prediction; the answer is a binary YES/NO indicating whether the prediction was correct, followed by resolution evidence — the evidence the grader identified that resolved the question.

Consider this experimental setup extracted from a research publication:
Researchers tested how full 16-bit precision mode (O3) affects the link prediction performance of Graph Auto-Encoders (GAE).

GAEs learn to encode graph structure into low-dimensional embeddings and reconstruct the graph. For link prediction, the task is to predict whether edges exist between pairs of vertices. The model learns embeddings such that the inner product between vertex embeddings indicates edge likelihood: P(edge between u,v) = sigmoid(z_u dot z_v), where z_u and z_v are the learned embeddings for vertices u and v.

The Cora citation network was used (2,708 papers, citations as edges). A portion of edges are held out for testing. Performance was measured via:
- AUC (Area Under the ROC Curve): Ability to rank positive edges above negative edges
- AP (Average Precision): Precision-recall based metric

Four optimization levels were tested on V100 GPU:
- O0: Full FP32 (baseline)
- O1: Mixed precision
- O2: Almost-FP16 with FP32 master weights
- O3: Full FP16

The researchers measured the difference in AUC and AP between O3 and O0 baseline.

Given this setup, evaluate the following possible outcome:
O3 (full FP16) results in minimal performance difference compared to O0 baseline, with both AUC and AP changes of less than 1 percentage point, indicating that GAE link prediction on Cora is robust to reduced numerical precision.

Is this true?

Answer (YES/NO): NO